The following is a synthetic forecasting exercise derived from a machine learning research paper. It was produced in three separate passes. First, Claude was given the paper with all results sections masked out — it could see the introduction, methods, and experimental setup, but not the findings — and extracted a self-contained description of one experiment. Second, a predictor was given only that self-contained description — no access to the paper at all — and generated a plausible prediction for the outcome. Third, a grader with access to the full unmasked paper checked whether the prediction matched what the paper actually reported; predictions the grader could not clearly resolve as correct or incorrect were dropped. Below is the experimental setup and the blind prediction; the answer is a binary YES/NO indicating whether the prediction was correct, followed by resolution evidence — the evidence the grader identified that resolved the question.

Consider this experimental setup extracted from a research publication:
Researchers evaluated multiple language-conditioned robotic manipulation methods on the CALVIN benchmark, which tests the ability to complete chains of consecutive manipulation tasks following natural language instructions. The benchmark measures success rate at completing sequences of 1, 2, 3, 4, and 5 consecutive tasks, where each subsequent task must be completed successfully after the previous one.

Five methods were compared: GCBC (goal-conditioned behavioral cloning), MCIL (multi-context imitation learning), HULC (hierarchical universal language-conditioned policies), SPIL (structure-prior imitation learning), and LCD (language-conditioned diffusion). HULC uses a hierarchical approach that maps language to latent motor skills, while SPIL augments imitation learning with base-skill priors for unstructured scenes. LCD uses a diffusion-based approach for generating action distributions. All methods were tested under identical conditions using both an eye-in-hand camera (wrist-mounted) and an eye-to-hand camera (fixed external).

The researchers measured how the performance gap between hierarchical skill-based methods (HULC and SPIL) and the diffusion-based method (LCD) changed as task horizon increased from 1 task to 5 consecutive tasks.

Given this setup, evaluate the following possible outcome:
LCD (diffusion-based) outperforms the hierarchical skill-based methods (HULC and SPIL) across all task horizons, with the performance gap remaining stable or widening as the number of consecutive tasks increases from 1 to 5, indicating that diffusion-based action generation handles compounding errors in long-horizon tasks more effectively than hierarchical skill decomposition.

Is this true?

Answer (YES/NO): NO